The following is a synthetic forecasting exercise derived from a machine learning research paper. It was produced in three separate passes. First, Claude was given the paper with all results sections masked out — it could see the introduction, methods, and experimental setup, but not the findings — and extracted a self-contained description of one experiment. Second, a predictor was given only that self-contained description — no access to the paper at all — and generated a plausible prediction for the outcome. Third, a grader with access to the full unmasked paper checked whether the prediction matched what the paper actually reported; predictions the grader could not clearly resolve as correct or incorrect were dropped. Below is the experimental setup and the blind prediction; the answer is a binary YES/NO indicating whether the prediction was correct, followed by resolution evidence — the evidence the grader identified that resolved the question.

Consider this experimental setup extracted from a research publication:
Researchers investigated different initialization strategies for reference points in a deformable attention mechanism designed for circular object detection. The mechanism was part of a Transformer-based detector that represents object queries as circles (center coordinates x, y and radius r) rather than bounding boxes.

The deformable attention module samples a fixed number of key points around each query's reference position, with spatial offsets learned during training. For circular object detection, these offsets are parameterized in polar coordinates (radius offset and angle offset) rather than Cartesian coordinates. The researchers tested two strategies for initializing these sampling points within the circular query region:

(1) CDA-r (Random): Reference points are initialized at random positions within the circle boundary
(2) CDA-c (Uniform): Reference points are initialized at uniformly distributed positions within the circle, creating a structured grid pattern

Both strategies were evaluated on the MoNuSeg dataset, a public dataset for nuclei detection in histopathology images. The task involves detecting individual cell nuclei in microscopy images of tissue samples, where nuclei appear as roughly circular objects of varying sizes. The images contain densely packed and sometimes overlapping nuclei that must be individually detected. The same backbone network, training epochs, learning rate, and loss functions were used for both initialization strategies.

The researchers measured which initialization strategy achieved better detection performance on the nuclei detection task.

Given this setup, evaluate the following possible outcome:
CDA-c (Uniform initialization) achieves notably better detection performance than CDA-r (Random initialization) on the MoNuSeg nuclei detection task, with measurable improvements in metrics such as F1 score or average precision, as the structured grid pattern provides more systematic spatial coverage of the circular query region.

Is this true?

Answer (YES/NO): NO